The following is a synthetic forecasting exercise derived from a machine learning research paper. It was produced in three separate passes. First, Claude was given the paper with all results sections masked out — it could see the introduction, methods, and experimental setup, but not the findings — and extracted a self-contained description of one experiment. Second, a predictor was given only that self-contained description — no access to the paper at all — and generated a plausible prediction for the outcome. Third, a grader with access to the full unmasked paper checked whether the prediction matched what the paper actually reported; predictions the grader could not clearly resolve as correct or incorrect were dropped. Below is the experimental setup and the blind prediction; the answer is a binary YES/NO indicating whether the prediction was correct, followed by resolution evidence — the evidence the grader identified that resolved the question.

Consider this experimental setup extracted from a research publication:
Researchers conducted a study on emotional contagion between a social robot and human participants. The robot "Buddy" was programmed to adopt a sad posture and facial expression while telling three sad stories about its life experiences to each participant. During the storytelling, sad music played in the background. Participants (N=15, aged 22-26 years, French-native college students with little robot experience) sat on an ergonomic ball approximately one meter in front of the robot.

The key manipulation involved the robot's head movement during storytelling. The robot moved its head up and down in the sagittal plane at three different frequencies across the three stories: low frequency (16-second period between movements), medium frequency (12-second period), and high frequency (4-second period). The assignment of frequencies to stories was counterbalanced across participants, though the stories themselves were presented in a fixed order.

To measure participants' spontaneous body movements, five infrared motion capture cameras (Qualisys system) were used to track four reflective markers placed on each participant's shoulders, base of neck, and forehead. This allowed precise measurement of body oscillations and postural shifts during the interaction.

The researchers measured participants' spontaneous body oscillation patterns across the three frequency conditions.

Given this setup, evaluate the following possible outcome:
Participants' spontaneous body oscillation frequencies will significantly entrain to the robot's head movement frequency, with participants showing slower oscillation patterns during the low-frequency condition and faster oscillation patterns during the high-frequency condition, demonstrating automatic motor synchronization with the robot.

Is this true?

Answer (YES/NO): NO